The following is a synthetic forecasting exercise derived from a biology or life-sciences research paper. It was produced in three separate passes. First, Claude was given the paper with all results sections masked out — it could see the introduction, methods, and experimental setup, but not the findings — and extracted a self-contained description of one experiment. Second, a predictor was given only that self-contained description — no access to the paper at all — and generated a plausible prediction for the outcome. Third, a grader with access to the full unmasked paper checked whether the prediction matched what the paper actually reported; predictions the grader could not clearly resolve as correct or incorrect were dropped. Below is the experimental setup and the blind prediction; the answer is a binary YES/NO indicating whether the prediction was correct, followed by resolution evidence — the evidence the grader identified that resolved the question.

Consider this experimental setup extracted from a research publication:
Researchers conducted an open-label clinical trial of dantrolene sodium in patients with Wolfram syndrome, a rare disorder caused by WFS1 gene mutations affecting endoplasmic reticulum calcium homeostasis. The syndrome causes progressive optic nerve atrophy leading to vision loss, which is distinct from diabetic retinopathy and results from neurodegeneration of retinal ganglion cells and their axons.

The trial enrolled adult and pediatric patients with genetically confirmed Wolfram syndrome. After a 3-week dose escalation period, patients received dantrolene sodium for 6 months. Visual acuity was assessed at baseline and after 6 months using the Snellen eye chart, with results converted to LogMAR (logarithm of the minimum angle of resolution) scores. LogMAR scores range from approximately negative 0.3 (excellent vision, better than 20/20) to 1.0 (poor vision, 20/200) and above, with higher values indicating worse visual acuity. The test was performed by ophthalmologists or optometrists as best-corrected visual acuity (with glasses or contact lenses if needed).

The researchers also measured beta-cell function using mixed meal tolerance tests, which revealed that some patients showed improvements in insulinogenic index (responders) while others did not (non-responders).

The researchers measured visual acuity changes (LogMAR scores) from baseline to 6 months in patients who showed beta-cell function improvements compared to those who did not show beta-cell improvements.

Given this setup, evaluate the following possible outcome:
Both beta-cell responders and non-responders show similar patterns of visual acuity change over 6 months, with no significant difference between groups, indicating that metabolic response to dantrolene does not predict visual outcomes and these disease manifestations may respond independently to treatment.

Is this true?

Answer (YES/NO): NO